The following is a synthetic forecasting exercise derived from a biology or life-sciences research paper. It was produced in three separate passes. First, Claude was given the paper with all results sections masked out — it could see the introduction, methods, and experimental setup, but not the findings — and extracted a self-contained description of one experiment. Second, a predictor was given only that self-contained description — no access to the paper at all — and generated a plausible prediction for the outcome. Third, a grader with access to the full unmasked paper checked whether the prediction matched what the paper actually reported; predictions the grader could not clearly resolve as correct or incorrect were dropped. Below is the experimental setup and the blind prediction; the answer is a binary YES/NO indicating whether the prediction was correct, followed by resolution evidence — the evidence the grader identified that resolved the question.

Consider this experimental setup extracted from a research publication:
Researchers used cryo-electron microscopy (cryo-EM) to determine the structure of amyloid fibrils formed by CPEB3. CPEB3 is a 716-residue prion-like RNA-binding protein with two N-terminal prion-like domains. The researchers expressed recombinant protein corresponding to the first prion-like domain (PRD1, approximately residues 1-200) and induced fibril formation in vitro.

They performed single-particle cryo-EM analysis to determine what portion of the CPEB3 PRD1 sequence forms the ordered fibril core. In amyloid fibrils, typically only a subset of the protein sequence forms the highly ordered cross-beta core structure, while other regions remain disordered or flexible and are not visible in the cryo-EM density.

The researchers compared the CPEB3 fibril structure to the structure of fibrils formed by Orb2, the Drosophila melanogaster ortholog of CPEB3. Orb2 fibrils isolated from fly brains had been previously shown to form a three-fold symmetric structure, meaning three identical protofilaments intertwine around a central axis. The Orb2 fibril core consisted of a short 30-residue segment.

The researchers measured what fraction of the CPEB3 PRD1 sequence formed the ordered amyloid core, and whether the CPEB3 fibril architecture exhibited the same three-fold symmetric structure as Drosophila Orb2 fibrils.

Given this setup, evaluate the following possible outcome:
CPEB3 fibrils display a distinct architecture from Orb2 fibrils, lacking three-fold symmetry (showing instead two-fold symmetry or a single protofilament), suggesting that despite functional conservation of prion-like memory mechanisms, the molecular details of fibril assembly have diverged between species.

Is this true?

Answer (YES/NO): YES